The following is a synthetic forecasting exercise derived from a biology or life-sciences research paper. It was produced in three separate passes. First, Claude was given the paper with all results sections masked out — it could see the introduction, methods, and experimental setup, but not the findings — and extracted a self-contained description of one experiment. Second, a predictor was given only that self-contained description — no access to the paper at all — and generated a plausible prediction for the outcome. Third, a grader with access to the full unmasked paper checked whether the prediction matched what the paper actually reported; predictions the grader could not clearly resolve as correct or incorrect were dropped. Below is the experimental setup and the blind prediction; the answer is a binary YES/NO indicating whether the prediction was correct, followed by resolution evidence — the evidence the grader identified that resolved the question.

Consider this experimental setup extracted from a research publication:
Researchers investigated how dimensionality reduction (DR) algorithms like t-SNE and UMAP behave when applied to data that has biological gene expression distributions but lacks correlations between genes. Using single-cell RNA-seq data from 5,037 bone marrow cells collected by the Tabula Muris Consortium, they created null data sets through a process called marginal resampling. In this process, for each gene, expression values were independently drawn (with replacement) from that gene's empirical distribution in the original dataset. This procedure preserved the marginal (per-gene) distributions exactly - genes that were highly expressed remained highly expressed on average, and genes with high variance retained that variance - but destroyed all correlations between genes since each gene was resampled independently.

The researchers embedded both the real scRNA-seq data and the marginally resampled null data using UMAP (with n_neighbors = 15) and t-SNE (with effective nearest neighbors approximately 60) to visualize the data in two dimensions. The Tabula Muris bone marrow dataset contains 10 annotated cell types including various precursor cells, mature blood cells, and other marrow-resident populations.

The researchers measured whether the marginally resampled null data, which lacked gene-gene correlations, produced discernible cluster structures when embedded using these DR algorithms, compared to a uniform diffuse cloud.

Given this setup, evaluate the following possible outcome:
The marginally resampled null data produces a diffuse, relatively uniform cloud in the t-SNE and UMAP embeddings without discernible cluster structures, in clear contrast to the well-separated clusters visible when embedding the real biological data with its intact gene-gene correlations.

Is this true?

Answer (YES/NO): NO